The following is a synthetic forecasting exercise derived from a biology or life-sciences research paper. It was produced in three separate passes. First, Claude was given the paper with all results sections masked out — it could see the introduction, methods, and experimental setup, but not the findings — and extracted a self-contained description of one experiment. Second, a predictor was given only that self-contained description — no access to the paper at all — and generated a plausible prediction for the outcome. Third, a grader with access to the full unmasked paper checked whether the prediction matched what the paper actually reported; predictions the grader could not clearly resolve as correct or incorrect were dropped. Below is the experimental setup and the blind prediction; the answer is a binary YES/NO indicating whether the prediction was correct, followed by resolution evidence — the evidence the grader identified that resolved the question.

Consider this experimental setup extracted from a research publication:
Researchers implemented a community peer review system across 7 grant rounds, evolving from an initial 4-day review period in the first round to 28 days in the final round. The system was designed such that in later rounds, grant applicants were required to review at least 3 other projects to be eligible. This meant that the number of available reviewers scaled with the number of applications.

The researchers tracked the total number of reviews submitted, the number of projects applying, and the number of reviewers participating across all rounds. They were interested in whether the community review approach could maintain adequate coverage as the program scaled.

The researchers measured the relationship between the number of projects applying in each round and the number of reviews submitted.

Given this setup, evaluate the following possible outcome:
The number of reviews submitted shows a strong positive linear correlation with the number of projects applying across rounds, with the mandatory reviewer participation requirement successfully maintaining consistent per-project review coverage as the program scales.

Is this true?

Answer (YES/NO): YES